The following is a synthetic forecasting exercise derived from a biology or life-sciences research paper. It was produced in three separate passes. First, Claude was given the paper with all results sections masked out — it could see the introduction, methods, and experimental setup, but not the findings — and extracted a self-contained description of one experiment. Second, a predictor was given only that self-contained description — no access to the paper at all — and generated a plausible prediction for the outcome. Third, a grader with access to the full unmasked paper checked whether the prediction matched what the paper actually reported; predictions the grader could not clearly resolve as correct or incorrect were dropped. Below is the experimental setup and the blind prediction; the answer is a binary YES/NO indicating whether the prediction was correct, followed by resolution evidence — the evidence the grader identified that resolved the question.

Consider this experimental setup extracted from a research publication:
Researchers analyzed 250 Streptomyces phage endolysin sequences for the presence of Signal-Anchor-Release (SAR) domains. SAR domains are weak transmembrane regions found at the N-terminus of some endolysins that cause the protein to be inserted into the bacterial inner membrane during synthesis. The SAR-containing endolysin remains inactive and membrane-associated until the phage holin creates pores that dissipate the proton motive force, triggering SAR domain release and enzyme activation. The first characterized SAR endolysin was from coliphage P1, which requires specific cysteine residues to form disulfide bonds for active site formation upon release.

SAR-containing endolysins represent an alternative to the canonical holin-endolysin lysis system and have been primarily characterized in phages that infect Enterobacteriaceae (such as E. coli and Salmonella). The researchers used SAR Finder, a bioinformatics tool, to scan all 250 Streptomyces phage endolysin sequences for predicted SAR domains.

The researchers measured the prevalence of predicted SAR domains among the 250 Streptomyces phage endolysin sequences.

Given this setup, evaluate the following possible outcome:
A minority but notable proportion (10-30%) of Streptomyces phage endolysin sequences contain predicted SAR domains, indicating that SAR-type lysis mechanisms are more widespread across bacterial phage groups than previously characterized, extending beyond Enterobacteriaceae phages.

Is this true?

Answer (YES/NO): YES